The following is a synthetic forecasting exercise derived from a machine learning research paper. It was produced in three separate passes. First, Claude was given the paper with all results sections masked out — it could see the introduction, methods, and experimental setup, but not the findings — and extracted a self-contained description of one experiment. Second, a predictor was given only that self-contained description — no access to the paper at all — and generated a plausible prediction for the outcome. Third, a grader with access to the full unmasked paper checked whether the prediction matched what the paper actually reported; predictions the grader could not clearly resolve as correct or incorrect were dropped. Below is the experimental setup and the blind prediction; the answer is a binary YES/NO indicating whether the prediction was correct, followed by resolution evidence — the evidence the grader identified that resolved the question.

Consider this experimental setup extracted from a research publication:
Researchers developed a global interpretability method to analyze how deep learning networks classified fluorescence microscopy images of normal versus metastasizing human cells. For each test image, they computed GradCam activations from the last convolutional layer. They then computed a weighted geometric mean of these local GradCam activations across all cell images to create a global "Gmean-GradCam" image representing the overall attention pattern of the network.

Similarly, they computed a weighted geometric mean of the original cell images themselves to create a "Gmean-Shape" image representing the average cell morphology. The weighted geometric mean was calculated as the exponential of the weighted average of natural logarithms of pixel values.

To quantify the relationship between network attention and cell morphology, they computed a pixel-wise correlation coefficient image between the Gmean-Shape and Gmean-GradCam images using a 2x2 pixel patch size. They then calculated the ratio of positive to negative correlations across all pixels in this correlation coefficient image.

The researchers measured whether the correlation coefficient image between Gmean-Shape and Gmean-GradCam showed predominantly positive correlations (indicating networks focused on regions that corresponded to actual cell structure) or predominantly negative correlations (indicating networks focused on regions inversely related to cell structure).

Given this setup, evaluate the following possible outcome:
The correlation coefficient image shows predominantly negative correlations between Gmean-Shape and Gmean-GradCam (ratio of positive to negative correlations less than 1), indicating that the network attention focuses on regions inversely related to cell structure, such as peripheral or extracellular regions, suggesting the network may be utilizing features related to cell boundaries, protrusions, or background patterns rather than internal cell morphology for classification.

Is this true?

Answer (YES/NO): NO